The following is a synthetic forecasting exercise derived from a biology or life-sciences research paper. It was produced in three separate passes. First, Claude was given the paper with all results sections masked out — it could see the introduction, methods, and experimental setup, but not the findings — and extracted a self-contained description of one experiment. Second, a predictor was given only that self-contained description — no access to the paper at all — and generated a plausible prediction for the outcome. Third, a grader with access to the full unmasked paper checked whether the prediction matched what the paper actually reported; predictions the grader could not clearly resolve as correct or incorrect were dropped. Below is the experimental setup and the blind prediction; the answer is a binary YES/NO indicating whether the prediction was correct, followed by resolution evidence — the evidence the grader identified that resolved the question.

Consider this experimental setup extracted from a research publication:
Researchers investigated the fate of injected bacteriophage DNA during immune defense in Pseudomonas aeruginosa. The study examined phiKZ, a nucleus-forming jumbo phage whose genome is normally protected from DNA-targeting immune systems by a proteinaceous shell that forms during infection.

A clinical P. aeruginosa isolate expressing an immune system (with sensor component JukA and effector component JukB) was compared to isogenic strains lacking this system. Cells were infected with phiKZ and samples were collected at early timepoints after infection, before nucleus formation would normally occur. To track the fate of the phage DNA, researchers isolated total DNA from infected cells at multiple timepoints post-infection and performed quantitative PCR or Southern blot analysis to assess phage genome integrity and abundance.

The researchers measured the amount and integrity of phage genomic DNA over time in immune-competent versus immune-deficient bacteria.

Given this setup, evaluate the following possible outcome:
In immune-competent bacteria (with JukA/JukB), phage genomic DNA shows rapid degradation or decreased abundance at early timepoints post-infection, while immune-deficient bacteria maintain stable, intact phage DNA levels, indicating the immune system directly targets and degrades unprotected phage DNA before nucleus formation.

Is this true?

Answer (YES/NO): NO